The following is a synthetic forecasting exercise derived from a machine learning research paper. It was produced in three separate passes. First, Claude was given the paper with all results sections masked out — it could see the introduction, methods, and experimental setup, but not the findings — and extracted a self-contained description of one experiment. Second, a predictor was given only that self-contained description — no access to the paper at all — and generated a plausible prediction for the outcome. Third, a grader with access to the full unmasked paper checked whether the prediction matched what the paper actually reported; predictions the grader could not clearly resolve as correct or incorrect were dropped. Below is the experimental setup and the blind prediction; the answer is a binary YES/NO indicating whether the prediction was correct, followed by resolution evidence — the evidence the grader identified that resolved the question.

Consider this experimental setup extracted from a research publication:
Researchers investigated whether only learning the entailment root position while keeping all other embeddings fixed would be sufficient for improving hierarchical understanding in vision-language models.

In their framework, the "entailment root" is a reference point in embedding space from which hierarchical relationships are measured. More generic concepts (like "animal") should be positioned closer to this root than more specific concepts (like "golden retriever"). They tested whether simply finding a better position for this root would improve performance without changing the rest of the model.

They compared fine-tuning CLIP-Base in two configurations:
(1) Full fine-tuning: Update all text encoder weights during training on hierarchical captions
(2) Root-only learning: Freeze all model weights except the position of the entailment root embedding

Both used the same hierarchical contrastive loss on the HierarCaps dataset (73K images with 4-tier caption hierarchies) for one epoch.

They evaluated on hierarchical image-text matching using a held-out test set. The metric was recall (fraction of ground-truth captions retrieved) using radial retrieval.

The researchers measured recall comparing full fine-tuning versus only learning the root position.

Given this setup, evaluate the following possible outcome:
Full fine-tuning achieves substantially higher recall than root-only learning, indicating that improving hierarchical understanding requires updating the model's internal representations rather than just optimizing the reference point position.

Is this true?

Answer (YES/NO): YES